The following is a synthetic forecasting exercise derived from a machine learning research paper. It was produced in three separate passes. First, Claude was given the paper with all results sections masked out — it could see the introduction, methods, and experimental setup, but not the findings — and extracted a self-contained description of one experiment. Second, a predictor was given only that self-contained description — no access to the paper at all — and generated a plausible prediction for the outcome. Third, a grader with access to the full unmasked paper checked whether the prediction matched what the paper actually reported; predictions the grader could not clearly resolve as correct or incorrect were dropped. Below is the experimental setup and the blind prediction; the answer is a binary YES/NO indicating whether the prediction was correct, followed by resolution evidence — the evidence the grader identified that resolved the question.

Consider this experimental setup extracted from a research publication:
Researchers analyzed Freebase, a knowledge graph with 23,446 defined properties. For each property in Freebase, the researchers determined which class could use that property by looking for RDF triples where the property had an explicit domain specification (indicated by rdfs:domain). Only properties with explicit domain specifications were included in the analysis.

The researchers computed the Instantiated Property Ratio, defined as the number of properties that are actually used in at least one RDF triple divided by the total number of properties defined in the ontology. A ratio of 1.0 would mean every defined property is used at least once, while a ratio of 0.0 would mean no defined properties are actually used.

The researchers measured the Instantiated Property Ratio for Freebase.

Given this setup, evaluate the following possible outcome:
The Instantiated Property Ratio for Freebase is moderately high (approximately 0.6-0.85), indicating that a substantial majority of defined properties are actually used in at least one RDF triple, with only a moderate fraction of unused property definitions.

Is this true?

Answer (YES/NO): NO